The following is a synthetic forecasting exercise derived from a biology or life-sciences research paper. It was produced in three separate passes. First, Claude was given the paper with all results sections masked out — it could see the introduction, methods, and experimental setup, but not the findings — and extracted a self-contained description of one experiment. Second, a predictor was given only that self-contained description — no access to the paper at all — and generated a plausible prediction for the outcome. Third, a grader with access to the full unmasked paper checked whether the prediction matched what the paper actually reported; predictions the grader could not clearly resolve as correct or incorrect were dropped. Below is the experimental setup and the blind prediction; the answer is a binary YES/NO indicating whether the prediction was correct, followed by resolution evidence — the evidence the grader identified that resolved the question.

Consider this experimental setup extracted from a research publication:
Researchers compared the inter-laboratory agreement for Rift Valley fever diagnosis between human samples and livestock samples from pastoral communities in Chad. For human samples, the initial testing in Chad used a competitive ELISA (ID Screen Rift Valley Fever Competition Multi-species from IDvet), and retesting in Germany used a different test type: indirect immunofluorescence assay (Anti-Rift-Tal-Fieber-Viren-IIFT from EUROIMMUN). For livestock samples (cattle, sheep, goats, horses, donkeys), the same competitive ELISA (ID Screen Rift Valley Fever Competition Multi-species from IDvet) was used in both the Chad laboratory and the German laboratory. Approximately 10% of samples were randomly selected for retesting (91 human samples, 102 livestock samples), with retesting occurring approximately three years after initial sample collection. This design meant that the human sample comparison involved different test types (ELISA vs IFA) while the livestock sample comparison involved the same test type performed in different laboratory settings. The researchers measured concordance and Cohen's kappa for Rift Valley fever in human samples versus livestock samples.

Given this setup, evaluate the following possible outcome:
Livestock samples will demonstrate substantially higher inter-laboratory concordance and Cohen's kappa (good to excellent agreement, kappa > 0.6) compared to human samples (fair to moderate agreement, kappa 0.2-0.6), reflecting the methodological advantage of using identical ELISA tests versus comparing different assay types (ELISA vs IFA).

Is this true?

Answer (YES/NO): NO